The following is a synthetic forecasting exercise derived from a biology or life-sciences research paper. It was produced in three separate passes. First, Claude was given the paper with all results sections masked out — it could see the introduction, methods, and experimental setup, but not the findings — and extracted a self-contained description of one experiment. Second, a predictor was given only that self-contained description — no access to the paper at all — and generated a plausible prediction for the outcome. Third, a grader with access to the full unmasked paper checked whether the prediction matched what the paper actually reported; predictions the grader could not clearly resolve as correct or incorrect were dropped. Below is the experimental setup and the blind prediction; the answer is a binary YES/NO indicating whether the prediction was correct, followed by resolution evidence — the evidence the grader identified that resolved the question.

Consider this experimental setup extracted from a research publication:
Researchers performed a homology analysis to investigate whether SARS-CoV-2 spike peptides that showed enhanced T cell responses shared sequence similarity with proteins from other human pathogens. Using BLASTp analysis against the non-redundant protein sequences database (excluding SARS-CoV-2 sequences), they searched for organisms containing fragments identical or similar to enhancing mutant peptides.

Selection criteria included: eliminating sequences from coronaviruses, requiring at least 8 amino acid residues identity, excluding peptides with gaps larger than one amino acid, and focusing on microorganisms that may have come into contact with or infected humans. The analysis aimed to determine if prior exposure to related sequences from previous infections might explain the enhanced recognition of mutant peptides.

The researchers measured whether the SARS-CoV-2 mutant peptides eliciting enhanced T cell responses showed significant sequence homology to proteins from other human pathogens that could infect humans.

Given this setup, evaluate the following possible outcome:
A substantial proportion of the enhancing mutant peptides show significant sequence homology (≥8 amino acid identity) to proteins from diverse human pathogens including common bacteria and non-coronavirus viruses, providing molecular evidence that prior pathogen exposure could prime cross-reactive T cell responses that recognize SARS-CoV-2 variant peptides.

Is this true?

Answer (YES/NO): NO